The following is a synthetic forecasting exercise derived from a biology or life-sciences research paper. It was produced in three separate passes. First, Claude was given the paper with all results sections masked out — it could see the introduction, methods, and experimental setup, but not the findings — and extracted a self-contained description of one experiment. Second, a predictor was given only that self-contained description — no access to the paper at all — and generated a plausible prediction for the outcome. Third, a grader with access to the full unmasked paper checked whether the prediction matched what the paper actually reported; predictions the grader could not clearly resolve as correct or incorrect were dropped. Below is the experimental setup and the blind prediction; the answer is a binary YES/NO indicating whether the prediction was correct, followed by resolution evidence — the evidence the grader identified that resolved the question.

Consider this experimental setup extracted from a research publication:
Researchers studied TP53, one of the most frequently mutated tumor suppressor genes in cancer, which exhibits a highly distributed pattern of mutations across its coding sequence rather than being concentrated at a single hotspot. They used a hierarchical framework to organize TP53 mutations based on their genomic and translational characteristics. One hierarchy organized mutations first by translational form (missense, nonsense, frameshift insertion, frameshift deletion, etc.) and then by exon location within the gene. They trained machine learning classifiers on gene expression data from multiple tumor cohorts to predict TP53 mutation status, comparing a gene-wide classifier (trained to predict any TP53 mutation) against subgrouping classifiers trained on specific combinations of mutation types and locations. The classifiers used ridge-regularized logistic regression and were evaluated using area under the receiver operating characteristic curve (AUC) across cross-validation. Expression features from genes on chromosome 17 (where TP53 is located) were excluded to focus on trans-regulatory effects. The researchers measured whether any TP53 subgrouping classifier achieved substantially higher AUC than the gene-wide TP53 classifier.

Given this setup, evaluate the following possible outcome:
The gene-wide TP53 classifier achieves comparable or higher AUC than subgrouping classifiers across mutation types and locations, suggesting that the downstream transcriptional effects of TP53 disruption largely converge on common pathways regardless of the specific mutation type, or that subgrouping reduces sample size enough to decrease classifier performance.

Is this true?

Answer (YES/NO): YES